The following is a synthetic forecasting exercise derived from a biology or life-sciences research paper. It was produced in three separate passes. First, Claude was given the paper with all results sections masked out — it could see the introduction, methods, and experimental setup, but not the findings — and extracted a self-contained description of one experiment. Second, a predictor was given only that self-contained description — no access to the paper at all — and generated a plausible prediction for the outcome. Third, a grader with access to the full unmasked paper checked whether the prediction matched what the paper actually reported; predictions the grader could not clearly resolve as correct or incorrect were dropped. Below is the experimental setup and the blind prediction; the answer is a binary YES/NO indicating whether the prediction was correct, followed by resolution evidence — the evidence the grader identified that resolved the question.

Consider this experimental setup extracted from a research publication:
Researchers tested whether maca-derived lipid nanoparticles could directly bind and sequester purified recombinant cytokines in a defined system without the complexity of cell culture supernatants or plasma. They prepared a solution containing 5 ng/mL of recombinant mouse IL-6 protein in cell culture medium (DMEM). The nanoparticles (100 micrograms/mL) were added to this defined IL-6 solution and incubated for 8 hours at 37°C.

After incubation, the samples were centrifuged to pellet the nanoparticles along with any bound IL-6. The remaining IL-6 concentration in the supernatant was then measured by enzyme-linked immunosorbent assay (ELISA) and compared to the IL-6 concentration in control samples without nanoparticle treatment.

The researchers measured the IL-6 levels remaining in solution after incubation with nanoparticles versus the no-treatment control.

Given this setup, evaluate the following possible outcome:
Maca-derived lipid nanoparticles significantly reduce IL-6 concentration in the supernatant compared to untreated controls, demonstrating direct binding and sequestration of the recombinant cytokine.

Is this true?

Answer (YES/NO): YES